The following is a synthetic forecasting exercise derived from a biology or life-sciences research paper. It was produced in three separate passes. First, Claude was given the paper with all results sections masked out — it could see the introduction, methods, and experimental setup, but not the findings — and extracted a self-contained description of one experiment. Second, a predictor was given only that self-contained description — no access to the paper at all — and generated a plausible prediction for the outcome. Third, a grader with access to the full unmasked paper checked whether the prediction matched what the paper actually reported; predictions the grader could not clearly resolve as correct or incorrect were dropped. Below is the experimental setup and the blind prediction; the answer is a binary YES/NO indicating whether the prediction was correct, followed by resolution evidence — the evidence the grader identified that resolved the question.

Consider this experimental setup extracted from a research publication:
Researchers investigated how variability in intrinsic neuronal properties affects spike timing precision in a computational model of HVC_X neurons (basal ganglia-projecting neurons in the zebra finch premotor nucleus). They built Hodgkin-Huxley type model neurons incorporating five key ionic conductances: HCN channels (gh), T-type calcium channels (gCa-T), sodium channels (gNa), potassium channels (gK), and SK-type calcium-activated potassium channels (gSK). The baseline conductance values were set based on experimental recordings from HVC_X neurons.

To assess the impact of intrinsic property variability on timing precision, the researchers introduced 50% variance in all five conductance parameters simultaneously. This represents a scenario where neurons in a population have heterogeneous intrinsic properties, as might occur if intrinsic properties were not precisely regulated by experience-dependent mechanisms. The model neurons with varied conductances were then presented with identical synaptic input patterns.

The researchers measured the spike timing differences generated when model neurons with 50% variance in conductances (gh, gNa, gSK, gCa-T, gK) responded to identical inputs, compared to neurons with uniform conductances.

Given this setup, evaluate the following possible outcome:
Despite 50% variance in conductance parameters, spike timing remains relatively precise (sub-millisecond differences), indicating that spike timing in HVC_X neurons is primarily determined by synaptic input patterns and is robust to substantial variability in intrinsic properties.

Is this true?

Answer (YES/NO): NO